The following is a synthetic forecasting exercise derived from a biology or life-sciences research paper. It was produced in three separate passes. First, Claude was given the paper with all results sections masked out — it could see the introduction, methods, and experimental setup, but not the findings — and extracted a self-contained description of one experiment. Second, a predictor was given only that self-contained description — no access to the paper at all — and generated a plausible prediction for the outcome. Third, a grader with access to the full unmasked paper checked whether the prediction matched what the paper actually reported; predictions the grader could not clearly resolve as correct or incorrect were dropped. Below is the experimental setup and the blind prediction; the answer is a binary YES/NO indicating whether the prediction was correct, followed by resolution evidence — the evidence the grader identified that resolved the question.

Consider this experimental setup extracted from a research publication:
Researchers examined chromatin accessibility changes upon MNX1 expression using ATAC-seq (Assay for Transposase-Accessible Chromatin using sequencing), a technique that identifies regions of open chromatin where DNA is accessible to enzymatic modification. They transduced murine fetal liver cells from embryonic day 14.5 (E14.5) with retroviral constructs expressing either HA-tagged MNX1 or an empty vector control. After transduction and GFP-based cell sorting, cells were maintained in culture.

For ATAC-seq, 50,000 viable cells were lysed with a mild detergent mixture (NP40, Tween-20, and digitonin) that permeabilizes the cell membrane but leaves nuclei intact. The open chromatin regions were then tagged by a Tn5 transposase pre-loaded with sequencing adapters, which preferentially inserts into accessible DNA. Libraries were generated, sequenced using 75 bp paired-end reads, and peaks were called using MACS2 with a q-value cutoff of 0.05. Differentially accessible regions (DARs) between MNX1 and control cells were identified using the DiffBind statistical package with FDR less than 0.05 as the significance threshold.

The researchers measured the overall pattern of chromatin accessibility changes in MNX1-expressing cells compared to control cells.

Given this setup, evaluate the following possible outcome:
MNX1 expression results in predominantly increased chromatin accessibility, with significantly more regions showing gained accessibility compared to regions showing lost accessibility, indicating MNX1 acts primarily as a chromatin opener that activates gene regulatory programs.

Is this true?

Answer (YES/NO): YES